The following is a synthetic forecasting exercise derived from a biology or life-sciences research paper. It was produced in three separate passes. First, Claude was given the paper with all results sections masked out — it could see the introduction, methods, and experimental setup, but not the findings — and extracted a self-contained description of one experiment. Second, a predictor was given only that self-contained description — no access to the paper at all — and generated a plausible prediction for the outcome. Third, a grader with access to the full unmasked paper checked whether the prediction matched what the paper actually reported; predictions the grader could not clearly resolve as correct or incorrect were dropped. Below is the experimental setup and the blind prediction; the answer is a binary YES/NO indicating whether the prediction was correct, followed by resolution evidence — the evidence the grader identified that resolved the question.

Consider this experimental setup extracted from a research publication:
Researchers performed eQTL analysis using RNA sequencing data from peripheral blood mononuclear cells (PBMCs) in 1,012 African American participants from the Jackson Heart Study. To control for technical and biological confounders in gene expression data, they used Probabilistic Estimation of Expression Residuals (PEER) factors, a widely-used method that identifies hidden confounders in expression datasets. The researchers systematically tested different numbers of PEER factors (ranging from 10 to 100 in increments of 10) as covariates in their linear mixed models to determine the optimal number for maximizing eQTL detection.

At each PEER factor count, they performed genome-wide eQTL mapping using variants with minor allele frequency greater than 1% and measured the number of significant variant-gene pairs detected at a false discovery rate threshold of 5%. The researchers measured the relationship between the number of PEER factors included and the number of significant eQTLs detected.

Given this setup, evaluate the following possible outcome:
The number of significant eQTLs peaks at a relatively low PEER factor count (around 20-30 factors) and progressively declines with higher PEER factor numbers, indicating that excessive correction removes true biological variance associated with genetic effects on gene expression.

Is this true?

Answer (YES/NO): NO